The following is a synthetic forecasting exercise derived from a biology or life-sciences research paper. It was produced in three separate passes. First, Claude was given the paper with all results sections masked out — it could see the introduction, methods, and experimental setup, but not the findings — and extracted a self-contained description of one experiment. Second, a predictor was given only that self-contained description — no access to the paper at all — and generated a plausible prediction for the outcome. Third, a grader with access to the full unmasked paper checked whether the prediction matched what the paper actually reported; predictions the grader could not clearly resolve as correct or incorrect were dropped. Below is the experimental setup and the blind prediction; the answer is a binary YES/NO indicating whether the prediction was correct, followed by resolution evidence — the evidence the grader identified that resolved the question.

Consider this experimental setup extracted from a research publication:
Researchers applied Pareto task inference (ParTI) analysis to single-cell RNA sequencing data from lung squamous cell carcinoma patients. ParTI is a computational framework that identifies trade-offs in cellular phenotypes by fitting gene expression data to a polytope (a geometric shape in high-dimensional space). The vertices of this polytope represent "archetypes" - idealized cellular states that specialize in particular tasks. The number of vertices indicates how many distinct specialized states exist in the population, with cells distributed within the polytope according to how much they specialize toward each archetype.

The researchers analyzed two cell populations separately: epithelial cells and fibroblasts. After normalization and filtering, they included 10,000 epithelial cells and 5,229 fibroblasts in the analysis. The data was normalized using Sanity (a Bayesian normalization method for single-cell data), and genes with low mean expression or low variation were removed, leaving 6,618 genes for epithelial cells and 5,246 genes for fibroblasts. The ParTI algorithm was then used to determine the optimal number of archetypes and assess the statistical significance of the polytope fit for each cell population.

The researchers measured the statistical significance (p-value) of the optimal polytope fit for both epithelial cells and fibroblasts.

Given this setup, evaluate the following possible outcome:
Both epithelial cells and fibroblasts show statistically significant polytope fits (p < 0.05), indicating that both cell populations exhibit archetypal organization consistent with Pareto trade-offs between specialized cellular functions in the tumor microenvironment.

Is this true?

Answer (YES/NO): YES